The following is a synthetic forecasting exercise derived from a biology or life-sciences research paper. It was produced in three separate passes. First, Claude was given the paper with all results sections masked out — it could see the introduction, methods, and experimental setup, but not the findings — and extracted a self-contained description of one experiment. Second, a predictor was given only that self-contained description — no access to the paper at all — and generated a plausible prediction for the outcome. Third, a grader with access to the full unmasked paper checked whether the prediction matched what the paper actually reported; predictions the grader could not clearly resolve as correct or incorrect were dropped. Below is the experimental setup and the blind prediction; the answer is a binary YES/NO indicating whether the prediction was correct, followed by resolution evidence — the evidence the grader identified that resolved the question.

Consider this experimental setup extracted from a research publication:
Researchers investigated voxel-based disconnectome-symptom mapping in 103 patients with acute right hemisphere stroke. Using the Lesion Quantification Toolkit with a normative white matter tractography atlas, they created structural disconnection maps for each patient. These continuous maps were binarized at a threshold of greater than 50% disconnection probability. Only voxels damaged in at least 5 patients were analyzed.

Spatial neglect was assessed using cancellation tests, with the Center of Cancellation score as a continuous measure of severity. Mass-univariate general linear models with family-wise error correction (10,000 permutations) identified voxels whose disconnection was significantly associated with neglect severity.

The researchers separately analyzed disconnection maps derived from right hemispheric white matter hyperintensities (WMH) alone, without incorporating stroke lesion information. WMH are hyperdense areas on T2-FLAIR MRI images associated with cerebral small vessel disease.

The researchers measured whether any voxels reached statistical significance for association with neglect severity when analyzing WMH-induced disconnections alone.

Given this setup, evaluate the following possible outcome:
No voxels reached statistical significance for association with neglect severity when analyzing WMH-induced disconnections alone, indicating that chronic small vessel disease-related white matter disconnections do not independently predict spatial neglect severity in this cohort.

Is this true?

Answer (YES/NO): YES